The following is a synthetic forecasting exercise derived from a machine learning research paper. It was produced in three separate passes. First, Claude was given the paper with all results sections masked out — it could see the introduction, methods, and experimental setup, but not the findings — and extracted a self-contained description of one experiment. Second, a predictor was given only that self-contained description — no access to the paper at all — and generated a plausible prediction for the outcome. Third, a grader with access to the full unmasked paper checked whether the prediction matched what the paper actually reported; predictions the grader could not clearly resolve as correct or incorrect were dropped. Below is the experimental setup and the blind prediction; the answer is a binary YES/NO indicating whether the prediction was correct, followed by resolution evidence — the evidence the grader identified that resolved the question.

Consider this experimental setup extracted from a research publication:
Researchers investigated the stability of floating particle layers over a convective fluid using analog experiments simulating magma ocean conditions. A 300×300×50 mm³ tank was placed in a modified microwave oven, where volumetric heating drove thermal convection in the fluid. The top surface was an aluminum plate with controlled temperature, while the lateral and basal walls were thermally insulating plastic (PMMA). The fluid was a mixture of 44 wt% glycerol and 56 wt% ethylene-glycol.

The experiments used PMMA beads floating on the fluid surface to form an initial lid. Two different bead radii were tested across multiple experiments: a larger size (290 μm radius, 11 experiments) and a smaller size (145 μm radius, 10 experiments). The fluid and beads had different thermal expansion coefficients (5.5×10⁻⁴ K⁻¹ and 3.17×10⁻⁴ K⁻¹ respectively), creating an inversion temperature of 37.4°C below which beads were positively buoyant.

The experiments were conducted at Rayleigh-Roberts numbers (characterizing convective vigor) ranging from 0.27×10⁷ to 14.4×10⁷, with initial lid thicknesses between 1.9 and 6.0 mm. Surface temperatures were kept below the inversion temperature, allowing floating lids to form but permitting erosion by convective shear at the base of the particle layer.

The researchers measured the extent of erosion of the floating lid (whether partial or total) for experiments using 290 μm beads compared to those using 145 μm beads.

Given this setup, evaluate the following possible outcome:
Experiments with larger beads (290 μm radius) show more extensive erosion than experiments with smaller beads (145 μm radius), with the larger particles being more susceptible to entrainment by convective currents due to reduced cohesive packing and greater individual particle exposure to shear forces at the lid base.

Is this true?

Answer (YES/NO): NO